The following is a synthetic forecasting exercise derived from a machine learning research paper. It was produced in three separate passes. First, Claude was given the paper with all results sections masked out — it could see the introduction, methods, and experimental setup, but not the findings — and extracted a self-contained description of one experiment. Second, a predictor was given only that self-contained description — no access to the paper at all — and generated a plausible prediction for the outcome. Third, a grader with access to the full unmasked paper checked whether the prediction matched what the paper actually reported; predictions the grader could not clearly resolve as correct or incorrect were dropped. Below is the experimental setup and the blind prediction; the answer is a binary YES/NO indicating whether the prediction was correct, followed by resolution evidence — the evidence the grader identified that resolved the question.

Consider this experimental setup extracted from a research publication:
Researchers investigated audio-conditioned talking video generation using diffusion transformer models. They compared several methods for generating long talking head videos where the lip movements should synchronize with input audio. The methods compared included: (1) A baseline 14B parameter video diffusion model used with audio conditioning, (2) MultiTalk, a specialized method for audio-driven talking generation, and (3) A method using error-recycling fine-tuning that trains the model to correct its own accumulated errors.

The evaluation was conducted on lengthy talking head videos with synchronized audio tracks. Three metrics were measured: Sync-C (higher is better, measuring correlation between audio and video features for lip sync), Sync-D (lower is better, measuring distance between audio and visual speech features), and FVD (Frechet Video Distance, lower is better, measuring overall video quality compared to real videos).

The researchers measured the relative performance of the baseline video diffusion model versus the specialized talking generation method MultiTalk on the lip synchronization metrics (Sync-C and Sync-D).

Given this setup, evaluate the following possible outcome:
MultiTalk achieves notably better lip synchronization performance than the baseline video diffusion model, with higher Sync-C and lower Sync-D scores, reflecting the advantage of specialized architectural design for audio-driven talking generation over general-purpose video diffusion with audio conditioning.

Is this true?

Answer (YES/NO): YES